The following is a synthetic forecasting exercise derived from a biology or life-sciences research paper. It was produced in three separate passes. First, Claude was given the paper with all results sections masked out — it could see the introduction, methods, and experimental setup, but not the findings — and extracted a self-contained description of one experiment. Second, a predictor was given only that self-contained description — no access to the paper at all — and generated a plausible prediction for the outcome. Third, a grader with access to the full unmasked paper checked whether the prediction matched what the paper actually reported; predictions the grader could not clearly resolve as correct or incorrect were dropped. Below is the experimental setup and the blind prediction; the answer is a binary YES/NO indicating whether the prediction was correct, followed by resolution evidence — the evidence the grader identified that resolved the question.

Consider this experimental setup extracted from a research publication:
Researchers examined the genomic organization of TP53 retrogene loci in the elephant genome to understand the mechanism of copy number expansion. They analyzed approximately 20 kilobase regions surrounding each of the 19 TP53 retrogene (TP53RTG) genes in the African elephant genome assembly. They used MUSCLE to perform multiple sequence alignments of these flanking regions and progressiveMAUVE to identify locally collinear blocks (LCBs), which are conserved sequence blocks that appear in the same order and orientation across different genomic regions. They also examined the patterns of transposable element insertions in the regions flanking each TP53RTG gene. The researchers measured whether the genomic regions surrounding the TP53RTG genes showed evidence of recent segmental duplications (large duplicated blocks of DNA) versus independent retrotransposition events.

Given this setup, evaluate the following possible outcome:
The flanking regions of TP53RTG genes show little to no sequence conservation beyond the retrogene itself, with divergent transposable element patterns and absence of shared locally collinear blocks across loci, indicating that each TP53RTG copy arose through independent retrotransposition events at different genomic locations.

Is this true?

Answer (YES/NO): NO